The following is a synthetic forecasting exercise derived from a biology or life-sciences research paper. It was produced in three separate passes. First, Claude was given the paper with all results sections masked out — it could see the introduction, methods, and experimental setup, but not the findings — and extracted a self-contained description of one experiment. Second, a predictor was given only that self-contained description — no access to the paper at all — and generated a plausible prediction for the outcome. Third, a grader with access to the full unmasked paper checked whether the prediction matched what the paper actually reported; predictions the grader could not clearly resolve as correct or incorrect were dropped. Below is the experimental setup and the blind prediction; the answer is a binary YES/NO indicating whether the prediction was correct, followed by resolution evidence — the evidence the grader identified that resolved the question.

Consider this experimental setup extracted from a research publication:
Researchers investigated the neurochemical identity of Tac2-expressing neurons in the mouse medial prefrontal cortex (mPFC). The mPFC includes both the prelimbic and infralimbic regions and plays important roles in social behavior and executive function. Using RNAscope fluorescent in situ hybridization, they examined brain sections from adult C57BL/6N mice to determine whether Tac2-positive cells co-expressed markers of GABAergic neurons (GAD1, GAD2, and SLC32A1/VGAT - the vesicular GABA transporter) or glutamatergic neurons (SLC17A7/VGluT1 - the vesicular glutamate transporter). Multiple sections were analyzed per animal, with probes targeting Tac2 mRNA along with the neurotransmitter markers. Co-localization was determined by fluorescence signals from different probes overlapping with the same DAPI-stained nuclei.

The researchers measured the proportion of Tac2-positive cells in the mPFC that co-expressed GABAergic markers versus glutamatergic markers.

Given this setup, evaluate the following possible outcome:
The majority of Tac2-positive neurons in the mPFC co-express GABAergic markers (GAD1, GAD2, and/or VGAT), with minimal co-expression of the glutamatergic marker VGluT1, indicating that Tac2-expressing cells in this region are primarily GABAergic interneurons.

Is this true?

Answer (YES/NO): YES